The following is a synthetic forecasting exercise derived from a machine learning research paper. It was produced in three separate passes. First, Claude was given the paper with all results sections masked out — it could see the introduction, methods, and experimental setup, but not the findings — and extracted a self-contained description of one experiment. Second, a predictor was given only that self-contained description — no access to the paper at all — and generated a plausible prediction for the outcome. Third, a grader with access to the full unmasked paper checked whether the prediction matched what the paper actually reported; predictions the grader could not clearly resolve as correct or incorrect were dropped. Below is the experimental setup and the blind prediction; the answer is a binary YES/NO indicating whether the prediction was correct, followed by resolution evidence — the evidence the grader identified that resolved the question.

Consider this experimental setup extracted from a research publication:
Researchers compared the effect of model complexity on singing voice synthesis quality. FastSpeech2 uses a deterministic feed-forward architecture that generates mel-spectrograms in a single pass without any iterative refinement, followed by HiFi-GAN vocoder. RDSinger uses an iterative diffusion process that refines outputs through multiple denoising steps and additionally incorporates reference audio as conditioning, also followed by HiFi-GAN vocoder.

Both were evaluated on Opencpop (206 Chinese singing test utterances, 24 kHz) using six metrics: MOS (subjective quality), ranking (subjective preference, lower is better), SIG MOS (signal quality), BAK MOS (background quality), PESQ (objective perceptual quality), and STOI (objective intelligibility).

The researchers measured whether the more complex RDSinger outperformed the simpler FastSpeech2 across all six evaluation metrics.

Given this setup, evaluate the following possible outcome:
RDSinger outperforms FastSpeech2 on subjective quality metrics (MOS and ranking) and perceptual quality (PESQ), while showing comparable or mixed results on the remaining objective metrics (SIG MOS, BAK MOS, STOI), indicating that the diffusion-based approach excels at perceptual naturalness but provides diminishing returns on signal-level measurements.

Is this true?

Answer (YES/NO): NO